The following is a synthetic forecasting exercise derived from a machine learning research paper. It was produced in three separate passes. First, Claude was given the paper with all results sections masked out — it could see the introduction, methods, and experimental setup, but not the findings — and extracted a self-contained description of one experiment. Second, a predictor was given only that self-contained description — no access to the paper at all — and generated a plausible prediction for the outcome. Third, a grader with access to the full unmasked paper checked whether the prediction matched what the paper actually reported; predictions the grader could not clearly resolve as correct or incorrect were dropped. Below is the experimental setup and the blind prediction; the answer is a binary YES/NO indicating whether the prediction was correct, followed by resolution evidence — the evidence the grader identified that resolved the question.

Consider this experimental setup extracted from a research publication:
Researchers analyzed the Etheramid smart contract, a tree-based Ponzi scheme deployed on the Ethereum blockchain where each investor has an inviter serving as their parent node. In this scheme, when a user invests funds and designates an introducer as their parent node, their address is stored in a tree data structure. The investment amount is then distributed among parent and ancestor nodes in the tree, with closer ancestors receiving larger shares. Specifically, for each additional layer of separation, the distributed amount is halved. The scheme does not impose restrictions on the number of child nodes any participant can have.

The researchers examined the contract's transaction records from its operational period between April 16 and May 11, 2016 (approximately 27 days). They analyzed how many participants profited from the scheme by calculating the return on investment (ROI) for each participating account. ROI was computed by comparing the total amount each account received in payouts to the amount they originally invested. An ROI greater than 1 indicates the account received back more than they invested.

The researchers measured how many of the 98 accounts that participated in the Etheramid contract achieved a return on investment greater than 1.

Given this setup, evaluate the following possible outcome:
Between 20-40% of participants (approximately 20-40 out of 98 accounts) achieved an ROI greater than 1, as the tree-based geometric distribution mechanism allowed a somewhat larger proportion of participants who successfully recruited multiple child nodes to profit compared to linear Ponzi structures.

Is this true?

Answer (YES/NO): YES